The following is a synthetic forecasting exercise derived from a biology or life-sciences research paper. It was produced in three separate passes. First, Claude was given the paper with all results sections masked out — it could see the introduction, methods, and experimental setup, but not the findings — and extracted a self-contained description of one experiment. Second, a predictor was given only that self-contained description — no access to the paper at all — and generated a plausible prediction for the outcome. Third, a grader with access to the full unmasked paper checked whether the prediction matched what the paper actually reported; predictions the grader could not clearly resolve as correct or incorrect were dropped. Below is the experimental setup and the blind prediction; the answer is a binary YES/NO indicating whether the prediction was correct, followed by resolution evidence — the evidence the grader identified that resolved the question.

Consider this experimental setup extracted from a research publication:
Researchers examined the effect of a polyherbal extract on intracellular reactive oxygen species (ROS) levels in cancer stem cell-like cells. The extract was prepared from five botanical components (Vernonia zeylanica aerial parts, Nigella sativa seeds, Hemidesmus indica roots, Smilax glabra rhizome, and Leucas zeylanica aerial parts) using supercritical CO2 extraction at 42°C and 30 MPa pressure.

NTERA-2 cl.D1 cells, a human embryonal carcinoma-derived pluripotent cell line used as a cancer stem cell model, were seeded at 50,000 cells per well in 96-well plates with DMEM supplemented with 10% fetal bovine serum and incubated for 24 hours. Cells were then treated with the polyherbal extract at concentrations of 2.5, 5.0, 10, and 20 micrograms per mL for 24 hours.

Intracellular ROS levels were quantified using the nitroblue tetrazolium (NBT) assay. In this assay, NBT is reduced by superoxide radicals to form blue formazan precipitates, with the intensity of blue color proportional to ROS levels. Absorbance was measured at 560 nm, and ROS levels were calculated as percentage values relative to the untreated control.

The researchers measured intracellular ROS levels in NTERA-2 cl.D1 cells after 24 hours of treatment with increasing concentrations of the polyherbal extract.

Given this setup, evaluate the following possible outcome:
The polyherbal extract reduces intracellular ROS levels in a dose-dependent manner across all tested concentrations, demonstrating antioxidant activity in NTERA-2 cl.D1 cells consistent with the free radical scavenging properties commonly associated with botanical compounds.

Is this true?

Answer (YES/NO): NO